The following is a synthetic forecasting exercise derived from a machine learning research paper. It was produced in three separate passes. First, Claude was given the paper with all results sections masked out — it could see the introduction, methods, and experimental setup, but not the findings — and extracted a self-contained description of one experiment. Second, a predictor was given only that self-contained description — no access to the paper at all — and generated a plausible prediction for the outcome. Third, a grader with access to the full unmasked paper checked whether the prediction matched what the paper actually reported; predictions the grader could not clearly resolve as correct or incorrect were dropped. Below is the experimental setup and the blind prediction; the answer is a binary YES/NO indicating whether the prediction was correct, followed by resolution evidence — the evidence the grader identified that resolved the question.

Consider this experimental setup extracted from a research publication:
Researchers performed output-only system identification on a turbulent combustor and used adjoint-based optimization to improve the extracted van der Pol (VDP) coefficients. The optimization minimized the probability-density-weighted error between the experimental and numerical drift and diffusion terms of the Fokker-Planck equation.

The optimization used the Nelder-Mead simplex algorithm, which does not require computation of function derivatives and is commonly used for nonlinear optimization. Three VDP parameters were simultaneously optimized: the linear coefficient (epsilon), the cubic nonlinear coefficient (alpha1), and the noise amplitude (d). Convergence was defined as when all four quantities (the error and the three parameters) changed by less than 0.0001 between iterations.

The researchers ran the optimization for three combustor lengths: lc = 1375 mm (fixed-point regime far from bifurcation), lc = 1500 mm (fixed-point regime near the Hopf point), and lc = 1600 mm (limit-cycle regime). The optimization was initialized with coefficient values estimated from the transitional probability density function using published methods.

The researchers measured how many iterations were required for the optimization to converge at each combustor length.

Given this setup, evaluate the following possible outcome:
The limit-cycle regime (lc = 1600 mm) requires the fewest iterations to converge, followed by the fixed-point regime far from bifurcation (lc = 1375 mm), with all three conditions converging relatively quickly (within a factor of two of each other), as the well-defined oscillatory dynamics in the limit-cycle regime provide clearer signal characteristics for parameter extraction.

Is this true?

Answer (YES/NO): NO